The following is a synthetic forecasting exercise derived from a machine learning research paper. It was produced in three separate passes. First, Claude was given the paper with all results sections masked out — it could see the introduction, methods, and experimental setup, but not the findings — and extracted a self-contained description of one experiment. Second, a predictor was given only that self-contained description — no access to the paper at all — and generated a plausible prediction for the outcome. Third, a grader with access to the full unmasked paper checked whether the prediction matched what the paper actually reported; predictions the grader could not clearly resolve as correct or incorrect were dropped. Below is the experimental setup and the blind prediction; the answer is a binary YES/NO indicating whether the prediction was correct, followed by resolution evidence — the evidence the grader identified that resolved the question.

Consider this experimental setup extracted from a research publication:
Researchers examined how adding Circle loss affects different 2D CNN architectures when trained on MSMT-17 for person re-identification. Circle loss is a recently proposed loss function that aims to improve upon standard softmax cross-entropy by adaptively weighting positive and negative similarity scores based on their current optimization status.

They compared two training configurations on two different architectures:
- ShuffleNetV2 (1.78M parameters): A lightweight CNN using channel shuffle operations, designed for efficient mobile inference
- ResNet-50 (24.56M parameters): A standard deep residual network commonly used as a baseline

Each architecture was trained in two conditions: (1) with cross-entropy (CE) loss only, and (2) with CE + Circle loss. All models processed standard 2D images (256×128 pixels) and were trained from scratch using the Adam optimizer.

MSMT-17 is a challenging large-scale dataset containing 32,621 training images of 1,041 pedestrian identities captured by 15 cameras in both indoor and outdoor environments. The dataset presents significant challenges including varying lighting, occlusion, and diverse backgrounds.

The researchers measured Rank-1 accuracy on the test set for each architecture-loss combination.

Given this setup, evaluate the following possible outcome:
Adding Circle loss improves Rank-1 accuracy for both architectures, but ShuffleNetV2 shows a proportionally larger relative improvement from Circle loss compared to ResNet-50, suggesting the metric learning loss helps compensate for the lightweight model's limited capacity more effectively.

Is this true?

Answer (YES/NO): NO